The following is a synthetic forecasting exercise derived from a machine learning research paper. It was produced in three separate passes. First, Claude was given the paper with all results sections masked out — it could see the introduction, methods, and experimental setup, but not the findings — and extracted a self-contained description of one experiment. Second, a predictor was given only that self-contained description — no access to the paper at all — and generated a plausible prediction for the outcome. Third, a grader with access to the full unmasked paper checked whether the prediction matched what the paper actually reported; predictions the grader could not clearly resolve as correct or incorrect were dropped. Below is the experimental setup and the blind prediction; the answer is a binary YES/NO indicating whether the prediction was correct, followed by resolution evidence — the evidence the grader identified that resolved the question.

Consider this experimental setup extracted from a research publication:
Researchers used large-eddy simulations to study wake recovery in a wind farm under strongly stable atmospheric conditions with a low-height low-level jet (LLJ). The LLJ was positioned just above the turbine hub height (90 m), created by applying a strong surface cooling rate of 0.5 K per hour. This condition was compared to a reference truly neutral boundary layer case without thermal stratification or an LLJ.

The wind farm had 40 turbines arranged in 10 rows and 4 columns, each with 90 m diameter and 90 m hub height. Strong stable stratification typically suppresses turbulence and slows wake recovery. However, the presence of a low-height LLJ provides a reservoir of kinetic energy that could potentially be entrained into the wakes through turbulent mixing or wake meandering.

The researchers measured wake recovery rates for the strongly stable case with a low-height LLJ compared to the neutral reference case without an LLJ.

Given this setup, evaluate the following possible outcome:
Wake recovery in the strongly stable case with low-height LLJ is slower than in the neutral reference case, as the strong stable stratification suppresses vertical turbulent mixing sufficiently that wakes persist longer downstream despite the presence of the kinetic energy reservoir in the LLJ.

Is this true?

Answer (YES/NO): NO